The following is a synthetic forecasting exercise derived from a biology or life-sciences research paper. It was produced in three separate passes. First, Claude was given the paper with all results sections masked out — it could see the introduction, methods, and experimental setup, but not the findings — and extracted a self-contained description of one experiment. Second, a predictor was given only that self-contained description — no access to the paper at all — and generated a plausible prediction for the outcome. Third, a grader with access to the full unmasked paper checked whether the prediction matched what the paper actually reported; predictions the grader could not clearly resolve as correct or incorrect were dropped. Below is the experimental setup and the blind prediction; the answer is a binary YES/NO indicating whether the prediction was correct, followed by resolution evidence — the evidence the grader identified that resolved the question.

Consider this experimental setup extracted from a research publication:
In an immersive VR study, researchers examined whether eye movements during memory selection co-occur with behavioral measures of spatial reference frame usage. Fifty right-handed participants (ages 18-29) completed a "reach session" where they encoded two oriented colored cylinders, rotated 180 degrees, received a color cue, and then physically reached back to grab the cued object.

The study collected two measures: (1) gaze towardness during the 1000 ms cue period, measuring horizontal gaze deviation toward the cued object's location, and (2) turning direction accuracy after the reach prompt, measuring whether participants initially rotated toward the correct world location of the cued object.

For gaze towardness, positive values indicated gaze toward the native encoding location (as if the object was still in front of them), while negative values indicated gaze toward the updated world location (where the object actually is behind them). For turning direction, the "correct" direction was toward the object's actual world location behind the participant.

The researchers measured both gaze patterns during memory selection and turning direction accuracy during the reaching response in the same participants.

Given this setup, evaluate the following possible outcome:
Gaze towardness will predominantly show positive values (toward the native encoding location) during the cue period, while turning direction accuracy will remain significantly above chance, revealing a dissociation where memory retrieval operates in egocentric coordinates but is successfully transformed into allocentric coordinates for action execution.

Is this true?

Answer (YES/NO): NO